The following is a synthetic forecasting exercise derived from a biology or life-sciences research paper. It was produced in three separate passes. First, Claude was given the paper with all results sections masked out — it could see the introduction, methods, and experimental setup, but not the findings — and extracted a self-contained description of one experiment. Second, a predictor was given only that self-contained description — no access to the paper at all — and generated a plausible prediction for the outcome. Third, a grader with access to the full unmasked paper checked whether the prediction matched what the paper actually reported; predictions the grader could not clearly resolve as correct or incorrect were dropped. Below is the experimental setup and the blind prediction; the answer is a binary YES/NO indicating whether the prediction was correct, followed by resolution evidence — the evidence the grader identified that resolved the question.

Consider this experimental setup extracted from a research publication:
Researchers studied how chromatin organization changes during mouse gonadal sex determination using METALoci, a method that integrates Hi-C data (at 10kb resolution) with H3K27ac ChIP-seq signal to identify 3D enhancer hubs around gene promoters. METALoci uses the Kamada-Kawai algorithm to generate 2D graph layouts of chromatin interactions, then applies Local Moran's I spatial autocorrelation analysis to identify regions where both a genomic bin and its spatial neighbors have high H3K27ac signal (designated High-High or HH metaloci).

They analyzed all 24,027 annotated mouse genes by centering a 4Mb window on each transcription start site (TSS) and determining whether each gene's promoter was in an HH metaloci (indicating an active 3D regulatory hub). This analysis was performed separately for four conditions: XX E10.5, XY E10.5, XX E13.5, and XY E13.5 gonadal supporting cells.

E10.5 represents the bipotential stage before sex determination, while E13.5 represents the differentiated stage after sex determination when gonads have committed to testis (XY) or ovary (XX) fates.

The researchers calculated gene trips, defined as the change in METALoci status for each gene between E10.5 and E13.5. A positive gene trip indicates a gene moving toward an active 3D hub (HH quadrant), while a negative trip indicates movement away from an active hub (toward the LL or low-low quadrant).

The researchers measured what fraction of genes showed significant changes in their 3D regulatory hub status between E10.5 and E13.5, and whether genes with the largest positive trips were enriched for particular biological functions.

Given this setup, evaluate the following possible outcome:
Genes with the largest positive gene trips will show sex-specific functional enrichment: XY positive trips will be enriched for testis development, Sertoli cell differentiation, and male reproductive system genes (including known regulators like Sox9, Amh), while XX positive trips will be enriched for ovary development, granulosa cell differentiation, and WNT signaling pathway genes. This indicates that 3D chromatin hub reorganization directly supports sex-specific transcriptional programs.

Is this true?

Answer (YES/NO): NO